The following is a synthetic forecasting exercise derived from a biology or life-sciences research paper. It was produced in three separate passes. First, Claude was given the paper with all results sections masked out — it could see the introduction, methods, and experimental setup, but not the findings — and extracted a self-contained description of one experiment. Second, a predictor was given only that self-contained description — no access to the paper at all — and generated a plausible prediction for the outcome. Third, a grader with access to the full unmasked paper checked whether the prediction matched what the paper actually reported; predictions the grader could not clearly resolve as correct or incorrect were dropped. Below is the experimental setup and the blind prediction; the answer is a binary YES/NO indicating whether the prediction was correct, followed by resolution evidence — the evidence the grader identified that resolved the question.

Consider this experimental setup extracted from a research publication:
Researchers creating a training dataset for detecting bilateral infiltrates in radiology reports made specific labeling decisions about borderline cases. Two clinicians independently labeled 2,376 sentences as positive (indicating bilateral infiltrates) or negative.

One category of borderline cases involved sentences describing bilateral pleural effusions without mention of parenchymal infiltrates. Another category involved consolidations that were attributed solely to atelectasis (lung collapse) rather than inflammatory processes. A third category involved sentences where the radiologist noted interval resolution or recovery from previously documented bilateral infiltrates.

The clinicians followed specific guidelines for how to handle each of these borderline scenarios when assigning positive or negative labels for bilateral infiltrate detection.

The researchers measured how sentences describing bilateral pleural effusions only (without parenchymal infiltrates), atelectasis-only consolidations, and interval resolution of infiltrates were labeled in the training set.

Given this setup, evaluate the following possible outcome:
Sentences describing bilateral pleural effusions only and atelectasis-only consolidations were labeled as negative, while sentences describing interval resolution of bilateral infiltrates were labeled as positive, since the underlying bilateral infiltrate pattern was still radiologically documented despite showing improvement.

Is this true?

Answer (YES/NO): NO